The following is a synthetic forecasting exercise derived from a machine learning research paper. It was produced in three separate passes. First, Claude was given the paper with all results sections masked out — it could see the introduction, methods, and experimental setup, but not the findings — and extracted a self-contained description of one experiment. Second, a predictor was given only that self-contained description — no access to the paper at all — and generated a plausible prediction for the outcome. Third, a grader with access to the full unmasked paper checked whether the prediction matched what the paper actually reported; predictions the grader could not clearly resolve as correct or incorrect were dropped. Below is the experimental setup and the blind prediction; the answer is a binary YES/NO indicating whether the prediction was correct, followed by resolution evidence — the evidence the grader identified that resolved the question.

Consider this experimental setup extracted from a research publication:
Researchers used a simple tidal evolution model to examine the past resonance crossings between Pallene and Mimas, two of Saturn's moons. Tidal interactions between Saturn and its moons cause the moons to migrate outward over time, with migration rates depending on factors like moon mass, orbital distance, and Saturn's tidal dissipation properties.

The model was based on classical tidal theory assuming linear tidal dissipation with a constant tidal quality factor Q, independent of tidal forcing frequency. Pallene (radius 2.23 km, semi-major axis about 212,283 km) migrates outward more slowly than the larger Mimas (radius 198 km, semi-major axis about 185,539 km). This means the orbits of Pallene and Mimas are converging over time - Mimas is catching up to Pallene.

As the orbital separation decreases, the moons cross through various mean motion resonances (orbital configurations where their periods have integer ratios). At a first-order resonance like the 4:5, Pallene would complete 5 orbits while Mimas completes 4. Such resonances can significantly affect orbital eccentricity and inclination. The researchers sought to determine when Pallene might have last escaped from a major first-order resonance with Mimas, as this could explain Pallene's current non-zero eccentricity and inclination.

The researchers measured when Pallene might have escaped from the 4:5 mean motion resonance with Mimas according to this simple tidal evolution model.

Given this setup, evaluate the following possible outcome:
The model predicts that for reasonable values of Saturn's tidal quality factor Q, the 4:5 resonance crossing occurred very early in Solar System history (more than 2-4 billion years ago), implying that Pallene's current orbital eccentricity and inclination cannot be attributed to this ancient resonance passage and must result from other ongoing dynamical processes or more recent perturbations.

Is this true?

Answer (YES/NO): NO